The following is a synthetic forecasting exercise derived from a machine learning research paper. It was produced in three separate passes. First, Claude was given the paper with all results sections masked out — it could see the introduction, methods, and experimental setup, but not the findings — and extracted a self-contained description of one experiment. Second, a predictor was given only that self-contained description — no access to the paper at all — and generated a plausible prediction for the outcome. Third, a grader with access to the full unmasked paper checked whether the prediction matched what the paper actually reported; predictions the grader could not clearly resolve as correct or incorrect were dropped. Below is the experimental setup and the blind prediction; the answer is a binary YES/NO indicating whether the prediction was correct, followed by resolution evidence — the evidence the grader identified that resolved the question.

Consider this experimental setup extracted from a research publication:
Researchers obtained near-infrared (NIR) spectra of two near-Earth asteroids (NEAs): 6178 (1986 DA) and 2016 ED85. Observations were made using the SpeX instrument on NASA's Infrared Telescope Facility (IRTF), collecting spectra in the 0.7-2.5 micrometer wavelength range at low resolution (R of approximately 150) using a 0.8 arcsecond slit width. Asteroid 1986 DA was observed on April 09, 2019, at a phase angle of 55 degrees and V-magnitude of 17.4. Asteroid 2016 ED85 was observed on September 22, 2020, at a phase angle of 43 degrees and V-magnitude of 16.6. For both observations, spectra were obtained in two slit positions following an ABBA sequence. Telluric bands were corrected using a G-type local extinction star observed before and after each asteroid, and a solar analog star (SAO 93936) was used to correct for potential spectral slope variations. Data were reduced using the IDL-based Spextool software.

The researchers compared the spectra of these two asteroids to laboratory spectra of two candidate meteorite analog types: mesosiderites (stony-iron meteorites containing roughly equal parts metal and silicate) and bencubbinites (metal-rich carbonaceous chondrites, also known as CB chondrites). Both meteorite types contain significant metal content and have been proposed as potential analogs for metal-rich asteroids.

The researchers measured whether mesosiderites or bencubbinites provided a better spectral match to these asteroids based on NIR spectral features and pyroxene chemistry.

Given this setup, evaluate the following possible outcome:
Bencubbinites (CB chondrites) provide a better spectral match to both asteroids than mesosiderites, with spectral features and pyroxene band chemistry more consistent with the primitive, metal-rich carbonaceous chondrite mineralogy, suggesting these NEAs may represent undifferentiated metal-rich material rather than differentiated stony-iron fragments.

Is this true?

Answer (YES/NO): NO